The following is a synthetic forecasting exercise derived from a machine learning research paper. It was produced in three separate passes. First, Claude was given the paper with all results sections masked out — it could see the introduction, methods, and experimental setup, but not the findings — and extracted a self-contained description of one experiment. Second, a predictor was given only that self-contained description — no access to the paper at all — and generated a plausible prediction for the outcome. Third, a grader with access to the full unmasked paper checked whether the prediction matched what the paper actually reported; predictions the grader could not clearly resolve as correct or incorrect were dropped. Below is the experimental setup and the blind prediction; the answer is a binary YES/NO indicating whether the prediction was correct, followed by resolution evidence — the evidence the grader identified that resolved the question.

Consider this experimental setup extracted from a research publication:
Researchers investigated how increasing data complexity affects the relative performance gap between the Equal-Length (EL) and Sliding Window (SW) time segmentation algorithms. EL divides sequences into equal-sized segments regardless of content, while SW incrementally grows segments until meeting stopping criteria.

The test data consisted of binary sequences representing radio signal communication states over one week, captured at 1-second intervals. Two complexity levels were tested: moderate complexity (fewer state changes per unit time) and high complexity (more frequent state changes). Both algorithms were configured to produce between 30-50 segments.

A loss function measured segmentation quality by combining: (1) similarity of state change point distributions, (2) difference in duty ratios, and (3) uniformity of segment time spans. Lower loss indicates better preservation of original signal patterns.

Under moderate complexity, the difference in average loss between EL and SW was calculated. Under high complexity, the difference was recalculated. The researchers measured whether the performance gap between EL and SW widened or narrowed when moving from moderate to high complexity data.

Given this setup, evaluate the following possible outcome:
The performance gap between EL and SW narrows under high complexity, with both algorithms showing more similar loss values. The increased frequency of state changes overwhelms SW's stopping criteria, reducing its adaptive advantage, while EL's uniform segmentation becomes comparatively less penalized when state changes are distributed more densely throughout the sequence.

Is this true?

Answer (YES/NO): NO